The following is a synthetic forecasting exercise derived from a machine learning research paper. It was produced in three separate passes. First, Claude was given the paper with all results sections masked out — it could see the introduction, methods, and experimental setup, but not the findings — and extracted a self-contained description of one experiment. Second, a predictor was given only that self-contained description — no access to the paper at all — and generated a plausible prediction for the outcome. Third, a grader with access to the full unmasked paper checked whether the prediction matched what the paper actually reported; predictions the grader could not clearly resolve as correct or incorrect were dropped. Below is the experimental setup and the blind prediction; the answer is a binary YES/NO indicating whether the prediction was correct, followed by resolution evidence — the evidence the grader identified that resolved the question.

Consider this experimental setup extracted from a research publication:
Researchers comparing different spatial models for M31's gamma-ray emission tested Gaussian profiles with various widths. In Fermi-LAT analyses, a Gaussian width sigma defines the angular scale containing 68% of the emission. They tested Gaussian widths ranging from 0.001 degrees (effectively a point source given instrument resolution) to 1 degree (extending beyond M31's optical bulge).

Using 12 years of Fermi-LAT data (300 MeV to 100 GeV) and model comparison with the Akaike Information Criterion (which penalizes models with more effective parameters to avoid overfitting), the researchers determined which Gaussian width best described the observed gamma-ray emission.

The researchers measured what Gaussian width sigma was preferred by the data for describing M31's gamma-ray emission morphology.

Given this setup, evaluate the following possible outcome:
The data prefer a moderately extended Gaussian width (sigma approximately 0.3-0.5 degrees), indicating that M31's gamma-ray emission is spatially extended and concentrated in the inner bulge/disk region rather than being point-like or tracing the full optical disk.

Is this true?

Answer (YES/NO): YES